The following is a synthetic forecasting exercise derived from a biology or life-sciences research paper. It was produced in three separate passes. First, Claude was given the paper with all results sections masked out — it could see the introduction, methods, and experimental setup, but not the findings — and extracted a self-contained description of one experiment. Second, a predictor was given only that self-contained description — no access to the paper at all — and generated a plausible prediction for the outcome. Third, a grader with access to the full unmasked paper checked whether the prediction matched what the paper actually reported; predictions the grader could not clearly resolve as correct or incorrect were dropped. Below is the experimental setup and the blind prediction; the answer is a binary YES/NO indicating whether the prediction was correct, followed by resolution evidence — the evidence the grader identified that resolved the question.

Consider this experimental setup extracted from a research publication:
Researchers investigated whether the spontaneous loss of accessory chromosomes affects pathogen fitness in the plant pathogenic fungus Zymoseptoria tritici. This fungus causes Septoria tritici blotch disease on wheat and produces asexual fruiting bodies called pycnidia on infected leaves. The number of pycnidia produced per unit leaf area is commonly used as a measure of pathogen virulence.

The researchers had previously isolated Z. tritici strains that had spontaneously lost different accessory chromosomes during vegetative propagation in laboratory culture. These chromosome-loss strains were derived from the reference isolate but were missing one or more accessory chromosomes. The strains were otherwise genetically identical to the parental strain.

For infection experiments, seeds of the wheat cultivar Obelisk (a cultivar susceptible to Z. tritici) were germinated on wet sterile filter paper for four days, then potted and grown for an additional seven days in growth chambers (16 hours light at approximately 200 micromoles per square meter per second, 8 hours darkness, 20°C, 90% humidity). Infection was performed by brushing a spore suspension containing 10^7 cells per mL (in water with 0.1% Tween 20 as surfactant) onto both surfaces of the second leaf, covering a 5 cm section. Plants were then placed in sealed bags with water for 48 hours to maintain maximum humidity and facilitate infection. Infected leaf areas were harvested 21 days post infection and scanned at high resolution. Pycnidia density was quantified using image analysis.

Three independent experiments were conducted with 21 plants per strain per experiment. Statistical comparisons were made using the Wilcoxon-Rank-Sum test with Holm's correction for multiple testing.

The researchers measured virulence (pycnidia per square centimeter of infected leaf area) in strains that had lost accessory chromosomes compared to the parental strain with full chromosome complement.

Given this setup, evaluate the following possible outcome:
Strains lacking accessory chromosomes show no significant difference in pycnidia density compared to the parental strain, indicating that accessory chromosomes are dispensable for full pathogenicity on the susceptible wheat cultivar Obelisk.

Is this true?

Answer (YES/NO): NO